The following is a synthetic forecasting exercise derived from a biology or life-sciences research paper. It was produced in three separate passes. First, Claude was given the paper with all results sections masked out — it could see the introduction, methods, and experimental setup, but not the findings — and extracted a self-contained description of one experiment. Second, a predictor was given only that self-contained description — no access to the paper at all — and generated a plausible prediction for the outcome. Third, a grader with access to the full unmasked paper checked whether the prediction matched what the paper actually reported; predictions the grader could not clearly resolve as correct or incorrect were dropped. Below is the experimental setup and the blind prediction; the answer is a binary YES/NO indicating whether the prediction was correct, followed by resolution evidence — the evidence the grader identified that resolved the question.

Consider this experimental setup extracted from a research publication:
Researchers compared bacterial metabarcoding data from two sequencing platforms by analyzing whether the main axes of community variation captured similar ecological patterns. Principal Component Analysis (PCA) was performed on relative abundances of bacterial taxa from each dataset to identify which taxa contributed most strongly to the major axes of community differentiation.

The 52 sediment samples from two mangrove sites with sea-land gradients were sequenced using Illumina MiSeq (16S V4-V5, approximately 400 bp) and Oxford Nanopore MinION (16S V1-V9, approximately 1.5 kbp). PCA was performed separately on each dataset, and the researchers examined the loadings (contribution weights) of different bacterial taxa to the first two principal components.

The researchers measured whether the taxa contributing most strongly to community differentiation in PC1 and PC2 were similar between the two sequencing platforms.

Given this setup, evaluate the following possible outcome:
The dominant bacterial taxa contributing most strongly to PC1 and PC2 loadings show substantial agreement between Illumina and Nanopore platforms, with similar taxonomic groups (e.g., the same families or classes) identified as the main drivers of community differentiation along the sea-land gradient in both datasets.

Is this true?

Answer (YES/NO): NO